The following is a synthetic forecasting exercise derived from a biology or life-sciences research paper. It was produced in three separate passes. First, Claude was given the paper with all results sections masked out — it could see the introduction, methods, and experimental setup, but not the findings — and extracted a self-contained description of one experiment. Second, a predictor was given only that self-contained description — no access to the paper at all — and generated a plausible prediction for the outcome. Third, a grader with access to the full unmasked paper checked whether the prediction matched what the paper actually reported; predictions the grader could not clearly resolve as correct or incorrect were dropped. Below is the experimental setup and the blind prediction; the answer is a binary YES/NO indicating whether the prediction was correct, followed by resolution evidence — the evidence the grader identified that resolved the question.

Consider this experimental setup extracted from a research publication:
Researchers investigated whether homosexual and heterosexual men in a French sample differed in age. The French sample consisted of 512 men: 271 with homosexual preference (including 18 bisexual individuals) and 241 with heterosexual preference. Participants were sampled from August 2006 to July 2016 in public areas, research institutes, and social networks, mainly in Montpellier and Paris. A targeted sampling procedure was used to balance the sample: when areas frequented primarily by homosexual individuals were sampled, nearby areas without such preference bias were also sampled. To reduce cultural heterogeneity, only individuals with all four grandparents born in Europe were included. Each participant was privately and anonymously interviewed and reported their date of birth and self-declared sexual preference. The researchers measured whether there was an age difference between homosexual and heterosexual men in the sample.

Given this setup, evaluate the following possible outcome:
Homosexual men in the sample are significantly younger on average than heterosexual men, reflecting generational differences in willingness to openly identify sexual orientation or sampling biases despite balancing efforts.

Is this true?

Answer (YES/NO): YES